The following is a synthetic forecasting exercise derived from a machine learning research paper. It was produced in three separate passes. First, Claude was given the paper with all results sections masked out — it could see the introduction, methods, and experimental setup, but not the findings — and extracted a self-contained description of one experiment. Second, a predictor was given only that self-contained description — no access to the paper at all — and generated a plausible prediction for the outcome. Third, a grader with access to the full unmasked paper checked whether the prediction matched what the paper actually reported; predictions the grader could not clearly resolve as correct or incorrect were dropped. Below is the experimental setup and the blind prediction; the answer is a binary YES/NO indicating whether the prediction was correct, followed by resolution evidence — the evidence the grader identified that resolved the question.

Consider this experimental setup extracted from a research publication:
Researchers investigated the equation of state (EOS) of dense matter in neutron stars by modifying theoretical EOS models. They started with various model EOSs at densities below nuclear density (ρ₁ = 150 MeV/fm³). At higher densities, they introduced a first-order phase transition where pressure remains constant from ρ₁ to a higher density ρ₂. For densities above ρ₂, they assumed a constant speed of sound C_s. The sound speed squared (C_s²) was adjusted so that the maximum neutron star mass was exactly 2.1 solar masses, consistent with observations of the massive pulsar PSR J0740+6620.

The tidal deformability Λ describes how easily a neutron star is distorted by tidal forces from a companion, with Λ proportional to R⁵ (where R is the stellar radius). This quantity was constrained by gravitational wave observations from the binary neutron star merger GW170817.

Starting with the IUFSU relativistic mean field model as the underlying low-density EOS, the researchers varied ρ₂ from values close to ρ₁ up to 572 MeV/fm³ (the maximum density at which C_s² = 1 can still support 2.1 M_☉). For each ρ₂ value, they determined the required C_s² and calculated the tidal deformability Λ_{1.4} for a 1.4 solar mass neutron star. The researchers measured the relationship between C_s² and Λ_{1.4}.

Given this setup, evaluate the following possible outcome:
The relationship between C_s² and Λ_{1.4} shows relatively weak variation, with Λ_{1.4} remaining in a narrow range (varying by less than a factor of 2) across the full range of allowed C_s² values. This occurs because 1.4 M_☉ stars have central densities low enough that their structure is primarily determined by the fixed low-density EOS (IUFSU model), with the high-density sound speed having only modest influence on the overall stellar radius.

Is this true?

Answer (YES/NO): NO